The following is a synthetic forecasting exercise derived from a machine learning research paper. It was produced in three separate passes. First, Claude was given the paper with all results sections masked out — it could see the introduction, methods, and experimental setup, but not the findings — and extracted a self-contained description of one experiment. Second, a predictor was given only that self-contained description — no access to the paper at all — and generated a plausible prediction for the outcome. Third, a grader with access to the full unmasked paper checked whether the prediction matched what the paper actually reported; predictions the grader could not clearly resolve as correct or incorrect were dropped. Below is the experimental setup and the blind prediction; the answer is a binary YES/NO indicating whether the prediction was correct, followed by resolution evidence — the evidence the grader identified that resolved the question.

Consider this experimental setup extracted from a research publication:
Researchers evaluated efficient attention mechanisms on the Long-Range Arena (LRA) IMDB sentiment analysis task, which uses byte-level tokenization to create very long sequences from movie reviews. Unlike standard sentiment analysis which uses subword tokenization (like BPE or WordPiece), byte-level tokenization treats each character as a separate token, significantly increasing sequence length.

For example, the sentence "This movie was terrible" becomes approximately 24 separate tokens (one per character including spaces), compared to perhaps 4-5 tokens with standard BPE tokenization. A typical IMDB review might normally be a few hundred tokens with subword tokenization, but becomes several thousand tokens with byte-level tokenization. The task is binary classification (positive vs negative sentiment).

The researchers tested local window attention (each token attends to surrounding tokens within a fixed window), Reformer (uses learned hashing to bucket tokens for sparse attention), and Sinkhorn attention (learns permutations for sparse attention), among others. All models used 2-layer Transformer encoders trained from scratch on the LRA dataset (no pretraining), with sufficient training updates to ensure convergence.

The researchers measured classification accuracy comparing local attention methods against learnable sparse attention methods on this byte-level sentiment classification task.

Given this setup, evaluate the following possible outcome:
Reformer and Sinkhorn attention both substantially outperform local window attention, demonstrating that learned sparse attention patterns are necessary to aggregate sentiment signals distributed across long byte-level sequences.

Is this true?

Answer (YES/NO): NO